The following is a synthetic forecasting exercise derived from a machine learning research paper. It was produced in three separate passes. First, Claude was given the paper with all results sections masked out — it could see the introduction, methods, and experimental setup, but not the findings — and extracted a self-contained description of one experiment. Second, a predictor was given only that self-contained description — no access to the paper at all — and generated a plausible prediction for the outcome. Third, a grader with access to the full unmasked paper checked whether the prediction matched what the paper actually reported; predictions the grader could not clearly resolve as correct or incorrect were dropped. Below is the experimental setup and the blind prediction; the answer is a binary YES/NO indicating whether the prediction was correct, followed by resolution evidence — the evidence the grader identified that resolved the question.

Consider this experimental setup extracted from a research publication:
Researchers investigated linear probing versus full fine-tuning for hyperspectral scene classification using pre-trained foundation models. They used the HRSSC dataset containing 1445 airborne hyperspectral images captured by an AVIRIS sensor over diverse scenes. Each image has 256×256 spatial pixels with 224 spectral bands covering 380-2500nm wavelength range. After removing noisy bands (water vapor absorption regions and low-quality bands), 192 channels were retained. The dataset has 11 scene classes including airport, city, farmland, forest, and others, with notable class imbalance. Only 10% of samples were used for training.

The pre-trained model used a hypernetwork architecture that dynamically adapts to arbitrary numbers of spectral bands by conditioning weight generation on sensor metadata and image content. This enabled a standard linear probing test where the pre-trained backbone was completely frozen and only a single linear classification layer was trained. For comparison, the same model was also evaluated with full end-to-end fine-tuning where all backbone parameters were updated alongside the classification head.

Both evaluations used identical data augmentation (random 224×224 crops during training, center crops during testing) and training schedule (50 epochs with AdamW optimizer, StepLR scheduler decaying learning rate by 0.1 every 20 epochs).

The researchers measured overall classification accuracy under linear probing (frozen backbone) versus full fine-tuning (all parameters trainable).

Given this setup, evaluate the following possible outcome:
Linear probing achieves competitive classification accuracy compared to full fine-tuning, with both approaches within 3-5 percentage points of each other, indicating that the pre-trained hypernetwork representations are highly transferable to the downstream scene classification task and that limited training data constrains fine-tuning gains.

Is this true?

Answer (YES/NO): NO